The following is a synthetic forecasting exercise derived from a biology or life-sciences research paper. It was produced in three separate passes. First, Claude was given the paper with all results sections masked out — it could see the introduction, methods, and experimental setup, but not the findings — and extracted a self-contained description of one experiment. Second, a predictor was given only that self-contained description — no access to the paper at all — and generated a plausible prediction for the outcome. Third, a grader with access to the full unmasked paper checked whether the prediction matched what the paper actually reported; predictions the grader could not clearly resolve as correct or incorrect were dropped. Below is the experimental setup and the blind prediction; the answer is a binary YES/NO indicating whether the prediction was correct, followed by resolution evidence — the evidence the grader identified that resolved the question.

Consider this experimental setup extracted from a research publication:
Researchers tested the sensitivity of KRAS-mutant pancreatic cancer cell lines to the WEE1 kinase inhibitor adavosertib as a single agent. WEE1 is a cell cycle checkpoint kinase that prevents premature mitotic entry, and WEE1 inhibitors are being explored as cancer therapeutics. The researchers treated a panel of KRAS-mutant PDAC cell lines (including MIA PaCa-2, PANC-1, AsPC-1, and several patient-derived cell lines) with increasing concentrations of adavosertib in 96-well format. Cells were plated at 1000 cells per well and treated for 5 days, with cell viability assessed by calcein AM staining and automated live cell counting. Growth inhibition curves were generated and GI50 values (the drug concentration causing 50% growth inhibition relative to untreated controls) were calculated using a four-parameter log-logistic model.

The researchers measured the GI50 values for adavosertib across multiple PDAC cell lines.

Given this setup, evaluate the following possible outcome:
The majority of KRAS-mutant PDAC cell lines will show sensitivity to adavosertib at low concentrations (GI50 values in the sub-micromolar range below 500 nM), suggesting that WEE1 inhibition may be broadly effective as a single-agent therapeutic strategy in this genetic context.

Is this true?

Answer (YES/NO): YES